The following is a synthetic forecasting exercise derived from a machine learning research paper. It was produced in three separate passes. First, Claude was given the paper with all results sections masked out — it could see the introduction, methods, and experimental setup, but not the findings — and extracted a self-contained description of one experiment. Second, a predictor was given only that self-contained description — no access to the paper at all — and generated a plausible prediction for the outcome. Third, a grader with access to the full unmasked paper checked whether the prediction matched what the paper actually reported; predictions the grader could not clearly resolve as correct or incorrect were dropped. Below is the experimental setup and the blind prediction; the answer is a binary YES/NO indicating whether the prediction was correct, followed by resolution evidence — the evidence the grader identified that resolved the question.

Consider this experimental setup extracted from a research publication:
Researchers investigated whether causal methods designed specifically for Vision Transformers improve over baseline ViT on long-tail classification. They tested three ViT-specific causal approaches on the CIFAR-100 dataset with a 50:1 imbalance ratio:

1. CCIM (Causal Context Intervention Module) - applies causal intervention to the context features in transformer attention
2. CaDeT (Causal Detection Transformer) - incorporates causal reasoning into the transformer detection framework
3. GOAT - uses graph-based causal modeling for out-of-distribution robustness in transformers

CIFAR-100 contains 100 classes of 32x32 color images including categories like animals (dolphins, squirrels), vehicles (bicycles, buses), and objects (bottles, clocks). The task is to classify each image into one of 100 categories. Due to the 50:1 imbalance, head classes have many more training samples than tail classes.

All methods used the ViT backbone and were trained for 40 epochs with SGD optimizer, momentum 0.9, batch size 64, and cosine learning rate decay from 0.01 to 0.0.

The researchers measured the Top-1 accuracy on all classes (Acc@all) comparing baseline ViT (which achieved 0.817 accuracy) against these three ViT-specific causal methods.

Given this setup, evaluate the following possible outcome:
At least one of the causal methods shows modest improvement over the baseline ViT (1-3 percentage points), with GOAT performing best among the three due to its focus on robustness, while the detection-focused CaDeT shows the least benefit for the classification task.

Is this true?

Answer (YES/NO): YES